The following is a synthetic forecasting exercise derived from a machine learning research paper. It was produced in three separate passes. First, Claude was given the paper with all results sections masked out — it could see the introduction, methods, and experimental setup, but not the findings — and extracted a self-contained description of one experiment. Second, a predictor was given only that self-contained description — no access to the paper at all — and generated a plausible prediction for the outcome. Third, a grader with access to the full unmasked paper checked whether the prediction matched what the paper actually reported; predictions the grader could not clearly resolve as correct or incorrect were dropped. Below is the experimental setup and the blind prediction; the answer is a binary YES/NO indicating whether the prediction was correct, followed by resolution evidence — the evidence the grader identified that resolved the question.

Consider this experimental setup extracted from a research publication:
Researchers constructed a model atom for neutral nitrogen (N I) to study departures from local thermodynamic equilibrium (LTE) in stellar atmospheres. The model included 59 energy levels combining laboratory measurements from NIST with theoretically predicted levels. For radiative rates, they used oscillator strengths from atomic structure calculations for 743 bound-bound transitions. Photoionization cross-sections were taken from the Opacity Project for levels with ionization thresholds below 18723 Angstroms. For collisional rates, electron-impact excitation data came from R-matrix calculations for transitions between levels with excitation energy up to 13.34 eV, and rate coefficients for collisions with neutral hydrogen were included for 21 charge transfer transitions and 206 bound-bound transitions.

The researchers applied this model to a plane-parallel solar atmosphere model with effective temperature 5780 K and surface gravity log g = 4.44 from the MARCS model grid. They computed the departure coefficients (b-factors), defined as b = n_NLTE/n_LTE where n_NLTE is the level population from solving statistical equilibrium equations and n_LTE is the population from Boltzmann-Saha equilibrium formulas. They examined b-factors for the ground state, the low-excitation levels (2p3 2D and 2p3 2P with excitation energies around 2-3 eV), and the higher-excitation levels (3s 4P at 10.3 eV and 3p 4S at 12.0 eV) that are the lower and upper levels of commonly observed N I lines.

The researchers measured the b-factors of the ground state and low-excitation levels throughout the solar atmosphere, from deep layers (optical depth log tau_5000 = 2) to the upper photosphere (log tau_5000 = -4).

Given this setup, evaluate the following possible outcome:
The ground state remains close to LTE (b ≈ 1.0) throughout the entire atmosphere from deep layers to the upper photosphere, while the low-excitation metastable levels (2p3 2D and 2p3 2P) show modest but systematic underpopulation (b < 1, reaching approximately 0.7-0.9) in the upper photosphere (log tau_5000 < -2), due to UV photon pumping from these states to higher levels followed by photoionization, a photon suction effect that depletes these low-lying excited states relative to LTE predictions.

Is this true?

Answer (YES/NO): NO